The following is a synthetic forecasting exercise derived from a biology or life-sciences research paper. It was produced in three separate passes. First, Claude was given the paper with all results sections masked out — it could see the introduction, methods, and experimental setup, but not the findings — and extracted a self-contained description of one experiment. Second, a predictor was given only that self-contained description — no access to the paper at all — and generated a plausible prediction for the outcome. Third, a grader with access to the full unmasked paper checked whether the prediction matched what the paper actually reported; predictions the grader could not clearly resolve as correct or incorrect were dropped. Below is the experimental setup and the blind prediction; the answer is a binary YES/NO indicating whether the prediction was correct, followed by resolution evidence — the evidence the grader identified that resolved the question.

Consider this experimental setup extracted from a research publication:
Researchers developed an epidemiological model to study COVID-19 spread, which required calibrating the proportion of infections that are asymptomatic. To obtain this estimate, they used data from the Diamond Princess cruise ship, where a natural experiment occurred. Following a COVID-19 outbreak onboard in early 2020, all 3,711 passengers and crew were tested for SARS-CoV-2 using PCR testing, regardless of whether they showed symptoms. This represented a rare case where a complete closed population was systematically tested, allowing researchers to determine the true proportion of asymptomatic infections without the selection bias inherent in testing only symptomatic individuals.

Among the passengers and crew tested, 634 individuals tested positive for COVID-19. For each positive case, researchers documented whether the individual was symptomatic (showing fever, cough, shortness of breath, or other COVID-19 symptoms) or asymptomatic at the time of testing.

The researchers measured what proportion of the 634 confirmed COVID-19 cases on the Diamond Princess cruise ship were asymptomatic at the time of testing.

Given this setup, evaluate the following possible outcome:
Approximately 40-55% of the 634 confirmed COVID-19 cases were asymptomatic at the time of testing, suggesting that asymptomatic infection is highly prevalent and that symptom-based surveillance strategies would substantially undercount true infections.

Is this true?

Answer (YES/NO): YES